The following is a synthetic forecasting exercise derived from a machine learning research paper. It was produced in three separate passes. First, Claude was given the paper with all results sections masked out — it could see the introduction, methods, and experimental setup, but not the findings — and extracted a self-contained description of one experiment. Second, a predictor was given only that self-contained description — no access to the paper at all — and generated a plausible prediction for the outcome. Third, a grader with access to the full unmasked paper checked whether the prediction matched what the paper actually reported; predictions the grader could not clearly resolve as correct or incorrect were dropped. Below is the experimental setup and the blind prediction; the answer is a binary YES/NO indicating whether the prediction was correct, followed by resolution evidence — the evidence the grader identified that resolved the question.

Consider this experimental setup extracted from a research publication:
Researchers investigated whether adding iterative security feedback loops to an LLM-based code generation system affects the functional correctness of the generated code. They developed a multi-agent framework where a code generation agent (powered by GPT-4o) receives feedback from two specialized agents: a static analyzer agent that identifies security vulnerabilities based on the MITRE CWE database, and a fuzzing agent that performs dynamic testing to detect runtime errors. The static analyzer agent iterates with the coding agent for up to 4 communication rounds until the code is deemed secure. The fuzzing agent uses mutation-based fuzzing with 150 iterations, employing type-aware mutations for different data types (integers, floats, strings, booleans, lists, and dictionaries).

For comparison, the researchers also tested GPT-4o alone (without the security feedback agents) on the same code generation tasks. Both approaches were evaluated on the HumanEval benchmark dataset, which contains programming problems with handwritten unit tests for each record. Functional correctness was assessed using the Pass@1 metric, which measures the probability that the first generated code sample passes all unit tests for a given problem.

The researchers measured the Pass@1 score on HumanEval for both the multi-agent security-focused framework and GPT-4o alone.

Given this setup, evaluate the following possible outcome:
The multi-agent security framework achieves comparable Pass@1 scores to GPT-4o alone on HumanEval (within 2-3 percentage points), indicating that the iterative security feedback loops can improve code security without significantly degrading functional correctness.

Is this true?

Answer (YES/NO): YES